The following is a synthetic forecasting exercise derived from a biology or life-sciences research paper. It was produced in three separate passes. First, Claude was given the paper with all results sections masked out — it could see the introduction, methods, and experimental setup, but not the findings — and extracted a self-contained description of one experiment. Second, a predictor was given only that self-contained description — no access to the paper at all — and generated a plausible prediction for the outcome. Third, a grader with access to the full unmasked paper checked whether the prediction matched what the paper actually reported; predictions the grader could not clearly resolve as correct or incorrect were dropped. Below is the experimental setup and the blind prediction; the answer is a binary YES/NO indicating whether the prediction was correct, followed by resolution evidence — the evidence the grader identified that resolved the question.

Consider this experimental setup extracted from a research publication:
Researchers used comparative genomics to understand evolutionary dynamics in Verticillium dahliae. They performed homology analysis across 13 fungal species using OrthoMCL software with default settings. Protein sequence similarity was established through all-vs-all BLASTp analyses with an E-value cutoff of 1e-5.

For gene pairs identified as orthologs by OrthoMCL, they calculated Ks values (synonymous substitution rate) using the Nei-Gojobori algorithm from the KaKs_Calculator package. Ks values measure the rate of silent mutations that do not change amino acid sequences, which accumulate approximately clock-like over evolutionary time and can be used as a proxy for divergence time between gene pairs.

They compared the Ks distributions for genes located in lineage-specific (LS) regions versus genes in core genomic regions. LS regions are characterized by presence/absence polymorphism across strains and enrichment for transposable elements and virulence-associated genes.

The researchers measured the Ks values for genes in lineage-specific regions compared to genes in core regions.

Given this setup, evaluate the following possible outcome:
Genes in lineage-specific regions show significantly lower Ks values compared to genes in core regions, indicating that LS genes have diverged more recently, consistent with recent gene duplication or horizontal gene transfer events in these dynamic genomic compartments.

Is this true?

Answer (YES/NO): NO